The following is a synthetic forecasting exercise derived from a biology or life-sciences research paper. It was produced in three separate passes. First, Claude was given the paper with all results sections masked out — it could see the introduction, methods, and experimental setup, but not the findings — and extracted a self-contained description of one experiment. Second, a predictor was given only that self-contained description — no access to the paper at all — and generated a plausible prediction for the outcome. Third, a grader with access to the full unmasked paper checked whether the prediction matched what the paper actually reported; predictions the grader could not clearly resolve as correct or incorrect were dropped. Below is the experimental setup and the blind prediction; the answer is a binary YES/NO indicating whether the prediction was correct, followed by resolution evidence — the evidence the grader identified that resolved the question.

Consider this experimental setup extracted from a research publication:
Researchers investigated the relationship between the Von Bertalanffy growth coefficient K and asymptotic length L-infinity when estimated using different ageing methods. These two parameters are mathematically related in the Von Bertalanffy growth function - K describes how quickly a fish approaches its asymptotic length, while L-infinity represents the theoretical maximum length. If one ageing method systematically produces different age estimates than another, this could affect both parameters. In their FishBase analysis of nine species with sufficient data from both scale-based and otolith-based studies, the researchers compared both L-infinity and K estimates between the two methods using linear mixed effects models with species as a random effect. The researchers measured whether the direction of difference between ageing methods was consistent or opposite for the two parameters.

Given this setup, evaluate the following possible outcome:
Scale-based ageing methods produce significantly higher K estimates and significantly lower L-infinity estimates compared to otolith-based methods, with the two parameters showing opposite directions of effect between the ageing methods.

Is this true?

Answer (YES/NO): NO